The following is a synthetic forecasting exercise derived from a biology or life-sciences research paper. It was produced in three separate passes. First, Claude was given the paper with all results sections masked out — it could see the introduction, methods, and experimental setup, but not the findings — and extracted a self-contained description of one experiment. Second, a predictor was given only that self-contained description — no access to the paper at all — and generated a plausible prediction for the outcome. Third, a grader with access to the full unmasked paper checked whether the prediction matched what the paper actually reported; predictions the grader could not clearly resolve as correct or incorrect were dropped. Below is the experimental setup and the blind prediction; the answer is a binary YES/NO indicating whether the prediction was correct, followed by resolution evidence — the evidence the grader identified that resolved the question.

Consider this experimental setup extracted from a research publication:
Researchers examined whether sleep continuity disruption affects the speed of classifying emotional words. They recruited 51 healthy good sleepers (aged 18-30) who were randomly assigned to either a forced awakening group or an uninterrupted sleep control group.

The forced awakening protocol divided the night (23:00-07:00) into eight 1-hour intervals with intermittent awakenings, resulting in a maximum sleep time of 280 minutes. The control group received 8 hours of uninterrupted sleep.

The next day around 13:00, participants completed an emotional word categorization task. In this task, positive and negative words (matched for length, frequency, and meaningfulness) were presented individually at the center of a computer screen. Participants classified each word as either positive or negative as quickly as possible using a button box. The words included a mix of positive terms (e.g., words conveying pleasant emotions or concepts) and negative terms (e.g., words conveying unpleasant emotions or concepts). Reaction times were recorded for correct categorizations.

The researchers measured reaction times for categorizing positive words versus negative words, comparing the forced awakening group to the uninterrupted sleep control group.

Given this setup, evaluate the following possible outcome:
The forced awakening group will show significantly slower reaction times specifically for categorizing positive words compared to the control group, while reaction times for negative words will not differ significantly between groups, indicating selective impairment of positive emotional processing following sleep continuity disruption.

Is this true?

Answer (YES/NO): NO